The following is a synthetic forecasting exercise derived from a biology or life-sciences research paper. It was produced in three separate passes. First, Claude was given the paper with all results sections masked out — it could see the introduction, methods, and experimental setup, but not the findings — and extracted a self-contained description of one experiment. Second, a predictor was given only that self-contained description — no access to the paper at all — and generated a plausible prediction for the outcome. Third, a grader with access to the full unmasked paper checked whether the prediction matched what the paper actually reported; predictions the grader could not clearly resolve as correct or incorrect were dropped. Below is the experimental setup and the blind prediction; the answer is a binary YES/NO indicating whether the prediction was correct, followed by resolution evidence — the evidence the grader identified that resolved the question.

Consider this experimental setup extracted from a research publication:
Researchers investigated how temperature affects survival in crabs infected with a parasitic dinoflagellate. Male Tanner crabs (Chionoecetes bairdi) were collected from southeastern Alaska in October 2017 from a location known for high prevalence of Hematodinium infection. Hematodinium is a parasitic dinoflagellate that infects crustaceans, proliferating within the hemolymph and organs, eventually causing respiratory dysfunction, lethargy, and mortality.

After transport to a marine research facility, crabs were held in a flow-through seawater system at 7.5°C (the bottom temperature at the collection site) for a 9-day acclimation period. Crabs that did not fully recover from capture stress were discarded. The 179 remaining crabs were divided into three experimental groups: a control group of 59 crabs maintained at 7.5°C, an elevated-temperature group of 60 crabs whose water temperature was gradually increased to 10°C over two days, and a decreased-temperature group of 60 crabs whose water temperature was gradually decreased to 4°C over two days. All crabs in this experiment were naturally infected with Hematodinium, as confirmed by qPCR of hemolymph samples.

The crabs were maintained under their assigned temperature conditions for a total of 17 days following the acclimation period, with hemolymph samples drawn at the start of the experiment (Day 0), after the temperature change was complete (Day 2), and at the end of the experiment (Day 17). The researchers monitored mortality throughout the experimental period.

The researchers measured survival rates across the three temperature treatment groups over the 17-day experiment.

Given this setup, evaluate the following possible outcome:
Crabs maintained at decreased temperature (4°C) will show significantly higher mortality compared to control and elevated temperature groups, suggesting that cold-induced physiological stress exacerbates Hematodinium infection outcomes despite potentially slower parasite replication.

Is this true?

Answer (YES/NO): NO